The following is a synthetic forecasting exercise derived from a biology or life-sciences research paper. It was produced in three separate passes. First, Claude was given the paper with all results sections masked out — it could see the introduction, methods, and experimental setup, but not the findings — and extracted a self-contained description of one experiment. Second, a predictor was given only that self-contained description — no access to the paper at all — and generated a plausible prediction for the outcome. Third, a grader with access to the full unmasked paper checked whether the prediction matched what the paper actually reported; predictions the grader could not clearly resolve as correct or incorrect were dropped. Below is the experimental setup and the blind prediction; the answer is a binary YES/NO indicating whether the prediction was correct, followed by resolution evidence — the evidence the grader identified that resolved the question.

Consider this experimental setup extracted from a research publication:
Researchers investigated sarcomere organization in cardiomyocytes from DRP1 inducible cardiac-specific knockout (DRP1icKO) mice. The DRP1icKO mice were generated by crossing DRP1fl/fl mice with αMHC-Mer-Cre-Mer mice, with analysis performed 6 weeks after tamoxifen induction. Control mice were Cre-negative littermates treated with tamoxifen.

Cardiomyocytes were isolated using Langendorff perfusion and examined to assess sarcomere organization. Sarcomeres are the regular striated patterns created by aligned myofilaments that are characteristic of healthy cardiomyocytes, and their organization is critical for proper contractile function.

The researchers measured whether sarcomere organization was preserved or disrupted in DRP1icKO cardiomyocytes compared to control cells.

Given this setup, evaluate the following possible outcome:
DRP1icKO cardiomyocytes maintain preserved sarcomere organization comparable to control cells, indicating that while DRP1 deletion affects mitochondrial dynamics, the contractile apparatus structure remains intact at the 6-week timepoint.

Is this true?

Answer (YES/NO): NO